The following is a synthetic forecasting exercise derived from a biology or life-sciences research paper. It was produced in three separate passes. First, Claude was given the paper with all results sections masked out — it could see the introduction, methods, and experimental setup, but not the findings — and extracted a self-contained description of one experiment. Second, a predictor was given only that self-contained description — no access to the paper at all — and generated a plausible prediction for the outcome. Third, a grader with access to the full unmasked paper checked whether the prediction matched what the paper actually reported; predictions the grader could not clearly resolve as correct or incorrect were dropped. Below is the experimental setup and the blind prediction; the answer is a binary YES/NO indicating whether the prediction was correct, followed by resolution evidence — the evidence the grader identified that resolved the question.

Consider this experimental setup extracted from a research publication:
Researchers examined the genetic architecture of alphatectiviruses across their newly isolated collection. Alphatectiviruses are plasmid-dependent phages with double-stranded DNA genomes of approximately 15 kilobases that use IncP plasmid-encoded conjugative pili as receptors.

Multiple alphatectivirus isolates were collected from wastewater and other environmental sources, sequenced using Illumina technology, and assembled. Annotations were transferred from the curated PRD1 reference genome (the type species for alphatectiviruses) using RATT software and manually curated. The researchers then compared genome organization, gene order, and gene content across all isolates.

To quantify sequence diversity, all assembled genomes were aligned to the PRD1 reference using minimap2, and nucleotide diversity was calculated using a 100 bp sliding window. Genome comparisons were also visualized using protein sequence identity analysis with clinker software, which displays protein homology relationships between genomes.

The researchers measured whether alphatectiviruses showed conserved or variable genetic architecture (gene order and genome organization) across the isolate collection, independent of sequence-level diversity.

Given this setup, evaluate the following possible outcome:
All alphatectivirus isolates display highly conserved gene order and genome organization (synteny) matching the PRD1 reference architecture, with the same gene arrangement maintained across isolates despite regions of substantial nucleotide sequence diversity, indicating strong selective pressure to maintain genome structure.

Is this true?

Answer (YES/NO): YES